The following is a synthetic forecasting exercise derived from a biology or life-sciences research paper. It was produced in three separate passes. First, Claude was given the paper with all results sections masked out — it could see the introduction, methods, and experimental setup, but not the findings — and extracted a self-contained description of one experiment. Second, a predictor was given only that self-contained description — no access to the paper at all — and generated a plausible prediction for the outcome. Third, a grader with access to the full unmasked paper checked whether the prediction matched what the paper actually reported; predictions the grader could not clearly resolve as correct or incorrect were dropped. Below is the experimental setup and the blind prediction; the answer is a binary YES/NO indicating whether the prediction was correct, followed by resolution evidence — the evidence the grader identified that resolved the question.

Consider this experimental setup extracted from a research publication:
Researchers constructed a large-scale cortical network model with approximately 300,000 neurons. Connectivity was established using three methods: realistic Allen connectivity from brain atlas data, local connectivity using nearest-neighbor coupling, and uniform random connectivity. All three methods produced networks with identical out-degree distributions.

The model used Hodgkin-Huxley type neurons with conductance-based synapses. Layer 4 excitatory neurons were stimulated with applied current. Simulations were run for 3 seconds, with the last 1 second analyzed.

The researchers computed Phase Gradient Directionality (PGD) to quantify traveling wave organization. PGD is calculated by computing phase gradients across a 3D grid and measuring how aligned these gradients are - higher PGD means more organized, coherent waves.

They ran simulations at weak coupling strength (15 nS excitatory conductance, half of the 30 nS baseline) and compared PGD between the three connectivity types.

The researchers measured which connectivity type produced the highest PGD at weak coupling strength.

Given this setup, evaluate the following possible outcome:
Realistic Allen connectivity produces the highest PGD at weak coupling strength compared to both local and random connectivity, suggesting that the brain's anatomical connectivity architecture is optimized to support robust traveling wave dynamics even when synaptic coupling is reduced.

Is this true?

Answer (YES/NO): YES